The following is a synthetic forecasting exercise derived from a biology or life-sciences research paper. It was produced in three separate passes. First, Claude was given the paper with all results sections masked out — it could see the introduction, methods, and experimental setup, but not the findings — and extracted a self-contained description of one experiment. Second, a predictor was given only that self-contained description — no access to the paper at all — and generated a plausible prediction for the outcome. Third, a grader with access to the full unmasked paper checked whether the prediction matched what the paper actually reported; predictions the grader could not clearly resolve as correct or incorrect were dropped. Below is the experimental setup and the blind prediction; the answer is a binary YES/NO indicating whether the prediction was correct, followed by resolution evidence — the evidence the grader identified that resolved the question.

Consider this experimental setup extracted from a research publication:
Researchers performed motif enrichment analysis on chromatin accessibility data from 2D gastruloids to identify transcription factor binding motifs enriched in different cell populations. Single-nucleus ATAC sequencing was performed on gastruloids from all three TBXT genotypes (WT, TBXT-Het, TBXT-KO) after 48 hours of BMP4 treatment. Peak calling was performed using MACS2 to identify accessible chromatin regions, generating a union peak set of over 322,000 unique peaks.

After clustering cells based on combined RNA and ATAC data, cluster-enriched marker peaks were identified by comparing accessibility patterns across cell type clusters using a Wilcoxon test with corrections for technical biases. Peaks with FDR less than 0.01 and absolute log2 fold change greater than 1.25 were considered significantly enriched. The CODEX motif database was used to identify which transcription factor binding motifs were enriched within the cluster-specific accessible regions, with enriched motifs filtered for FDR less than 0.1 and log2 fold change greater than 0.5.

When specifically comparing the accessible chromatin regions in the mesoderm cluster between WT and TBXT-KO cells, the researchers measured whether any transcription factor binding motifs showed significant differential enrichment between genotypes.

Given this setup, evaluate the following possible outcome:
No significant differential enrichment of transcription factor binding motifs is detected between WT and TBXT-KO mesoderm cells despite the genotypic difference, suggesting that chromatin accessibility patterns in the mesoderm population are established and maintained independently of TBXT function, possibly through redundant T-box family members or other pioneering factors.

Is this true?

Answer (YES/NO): YES